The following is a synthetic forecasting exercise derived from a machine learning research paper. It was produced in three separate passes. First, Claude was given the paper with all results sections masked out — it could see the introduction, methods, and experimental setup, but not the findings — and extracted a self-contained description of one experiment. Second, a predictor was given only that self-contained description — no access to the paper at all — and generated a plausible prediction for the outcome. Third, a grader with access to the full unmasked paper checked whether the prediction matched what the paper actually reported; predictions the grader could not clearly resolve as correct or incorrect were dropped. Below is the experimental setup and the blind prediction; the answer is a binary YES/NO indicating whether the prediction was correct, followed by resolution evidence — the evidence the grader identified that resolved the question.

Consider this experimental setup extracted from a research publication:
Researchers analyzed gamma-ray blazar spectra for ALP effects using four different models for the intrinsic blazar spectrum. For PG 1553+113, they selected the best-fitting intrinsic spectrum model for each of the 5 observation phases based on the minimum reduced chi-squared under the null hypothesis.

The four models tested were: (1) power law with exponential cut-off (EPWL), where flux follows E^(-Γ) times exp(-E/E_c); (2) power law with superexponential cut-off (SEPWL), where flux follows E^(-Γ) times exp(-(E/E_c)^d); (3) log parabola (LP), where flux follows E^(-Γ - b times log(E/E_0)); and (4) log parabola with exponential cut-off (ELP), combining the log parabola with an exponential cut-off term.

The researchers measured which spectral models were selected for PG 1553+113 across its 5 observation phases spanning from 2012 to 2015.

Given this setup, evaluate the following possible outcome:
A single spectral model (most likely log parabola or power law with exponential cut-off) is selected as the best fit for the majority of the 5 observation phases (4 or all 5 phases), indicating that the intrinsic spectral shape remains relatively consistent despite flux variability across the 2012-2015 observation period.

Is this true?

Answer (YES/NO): NO